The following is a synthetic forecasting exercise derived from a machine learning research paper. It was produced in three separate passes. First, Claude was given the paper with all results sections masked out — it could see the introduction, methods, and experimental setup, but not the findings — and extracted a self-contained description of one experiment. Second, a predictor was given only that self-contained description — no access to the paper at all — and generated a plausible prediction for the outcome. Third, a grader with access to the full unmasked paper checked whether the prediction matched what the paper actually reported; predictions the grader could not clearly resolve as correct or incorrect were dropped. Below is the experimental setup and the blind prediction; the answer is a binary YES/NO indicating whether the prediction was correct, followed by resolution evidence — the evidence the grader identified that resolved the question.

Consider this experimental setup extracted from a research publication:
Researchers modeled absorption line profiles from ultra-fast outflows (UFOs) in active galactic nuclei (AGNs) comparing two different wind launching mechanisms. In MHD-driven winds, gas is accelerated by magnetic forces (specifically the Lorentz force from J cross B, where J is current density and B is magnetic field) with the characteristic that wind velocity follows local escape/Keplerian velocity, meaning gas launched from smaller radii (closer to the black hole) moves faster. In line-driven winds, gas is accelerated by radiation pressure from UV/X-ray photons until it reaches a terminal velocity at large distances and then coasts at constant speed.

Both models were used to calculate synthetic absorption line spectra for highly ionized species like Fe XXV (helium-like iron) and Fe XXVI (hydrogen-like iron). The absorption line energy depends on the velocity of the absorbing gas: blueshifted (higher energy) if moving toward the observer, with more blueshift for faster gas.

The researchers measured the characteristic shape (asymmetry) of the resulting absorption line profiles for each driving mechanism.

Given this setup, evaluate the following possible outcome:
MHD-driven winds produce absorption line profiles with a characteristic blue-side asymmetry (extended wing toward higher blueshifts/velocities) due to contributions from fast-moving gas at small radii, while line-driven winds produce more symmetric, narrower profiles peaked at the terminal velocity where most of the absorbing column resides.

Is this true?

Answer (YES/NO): NO